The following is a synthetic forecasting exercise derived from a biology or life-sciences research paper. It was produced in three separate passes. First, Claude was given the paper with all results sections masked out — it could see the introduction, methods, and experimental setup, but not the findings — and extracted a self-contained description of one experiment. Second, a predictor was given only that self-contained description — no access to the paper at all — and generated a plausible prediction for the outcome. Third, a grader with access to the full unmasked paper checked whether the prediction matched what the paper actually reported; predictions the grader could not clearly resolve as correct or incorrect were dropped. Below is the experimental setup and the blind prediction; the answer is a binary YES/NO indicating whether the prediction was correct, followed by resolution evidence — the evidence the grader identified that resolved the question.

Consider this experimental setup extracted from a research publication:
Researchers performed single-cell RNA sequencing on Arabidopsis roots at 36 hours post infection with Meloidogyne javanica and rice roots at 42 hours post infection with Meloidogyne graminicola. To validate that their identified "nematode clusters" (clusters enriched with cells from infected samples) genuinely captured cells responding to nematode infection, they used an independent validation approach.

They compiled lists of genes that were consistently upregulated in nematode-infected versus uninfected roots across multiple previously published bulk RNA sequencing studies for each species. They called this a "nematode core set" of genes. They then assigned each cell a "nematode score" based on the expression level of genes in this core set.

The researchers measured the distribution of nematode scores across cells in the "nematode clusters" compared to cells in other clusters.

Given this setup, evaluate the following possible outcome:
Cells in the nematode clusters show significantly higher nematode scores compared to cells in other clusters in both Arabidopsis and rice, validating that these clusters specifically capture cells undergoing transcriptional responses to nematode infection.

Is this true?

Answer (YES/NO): YES